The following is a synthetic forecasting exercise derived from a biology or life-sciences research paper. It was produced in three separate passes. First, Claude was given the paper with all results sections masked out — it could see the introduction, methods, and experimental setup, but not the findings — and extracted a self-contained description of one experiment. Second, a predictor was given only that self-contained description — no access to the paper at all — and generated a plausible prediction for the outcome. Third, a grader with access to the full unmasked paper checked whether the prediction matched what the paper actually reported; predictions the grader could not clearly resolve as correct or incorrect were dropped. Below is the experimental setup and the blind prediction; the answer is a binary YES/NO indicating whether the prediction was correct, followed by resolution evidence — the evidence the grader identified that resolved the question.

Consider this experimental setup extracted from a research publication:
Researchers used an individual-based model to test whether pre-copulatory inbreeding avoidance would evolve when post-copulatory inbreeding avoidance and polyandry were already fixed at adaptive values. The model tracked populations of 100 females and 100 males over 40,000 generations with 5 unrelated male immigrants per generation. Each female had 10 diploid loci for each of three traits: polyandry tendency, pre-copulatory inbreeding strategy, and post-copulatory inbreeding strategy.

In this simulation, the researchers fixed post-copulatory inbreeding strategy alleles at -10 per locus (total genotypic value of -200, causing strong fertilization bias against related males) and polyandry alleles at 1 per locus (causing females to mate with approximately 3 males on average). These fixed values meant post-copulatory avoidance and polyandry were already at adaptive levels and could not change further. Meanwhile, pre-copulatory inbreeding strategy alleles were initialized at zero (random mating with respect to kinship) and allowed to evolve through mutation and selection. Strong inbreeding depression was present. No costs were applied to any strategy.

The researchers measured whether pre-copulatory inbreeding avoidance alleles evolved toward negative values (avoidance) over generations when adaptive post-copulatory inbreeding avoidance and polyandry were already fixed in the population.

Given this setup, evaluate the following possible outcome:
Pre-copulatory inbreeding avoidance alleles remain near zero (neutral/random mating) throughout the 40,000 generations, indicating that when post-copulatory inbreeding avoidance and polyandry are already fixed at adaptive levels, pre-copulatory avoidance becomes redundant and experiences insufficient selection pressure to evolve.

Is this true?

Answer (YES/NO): NO